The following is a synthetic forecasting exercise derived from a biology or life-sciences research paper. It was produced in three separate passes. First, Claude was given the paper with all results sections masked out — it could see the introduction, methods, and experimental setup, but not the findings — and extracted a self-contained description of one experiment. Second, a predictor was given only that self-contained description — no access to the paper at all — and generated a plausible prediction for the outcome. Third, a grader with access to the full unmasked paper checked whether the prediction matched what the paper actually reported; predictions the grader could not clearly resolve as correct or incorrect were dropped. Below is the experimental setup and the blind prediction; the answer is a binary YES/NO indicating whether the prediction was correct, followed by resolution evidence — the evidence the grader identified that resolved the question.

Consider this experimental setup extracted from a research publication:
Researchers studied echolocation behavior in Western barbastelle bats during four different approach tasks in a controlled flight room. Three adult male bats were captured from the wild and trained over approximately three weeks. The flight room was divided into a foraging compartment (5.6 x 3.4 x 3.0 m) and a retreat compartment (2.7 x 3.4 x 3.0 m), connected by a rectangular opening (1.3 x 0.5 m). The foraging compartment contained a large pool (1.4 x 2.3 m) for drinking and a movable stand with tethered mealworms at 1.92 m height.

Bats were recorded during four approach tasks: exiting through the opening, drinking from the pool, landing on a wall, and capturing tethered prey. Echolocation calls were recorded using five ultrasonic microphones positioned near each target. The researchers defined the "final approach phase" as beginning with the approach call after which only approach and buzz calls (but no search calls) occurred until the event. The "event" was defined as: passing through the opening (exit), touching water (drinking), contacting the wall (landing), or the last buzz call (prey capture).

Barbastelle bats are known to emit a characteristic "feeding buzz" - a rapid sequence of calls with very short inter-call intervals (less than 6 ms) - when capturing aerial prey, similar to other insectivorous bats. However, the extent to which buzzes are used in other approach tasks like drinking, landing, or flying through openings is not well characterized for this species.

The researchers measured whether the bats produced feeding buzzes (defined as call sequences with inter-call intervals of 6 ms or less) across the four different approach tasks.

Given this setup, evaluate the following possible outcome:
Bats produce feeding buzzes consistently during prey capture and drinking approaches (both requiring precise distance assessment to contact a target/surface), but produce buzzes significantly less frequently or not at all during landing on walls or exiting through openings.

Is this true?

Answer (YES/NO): NO